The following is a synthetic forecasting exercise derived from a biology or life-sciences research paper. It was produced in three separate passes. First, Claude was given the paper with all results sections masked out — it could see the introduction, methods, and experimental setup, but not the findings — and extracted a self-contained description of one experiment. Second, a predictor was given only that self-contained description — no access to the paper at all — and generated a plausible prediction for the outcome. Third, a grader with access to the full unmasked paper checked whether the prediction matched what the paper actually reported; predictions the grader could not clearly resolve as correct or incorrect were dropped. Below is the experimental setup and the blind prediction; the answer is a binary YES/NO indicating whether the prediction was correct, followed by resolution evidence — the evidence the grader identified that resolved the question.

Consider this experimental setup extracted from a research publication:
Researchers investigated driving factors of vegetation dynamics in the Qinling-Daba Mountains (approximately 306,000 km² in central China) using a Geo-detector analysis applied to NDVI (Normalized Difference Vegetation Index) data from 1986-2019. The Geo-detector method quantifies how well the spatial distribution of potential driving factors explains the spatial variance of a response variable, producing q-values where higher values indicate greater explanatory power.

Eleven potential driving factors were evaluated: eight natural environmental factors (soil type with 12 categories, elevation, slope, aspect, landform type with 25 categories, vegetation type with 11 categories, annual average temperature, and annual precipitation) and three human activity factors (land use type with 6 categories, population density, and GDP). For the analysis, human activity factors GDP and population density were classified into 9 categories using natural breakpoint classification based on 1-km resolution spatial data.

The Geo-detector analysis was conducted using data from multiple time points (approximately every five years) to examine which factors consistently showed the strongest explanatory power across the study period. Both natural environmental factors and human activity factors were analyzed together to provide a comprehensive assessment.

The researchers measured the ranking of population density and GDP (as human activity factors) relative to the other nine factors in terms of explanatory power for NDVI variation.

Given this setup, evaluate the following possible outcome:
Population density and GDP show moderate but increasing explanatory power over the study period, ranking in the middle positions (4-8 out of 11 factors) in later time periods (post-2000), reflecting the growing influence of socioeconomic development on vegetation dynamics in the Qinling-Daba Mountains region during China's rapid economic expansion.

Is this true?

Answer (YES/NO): NO